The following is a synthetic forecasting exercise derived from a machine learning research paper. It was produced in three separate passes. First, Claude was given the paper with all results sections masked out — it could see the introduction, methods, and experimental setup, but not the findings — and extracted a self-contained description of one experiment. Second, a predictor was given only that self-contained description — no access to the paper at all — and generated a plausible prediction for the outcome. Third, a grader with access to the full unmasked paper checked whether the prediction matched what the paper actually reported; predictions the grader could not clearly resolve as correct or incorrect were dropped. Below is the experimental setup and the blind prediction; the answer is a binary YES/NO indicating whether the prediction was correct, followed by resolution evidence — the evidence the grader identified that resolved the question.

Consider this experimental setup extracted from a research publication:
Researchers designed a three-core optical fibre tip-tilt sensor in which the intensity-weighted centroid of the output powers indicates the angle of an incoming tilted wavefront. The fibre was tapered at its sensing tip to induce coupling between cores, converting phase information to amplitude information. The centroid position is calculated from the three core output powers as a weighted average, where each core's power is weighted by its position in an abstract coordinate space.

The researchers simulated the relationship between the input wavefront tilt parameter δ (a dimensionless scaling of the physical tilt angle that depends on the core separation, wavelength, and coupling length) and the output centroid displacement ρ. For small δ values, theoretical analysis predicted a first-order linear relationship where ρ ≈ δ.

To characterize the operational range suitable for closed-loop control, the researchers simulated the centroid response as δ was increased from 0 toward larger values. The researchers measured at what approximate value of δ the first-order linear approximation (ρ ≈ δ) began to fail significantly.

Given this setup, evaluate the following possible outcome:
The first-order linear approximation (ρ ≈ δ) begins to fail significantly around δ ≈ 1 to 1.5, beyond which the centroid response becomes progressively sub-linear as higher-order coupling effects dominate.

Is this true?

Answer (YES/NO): NO